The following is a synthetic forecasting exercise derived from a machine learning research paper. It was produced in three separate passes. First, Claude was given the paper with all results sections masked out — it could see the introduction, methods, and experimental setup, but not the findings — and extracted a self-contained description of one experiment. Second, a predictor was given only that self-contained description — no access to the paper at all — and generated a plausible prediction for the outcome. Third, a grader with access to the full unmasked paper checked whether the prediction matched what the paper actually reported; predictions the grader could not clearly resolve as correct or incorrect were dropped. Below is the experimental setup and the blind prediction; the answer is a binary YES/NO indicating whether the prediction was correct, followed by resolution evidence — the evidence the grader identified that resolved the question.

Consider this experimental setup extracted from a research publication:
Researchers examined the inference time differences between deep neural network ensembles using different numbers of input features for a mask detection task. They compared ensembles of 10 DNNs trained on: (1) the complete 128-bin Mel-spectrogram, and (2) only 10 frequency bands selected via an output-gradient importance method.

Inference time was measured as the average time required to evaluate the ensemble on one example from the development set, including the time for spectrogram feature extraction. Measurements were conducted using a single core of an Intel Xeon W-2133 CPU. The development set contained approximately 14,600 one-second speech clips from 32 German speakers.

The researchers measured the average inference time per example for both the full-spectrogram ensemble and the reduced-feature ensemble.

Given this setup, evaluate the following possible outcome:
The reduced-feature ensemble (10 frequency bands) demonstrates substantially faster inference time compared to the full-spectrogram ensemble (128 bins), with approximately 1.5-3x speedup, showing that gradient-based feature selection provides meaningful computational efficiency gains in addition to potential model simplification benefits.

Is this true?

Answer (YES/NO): NO